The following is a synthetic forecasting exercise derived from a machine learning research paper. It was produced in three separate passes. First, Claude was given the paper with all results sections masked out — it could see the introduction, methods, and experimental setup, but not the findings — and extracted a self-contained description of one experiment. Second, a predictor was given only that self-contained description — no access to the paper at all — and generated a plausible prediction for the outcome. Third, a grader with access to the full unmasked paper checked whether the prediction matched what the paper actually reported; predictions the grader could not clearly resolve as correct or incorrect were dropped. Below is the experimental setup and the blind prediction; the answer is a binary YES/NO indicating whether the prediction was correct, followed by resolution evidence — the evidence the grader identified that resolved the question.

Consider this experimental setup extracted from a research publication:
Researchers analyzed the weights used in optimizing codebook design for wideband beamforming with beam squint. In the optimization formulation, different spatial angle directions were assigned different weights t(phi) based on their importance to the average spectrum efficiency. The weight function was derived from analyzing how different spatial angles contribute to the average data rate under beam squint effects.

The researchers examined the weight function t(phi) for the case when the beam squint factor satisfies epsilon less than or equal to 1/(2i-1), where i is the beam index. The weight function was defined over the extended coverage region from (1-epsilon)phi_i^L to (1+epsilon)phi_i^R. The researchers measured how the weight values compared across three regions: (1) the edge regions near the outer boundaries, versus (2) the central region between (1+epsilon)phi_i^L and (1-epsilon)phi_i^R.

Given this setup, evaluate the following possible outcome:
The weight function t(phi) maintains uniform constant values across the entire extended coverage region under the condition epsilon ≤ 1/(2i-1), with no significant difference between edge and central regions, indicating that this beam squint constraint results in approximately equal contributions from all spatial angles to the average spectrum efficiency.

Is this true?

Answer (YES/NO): NO